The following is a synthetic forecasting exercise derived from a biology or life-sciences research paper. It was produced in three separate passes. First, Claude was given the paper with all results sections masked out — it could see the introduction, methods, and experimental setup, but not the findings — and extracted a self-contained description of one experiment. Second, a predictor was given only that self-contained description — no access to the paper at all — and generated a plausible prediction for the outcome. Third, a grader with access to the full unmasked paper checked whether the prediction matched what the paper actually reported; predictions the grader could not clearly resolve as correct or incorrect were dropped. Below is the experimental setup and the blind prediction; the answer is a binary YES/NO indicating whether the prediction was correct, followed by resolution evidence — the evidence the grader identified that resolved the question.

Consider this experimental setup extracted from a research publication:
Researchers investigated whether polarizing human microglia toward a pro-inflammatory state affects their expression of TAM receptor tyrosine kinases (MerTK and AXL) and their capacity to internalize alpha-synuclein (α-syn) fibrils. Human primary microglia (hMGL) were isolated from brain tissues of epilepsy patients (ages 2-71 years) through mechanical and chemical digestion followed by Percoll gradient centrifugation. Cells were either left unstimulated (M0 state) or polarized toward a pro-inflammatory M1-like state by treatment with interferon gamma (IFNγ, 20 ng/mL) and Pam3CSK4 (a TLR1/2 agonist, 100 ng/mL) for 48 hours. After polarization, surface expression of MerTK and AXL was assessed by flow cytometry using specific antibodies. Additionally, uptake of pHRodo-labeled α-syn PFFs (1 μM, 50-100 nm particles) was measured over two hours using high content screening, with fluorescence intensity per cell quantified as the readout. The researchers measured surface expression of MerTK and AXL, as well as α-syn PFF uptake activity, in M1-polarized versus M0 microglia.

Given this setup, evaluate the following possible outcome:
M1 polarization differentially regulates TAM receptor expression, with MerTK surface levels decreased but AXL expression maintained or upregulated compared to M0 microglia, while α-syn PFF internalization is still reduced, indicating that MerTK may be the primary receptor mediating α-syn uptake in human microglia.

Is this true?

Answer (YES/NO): YES